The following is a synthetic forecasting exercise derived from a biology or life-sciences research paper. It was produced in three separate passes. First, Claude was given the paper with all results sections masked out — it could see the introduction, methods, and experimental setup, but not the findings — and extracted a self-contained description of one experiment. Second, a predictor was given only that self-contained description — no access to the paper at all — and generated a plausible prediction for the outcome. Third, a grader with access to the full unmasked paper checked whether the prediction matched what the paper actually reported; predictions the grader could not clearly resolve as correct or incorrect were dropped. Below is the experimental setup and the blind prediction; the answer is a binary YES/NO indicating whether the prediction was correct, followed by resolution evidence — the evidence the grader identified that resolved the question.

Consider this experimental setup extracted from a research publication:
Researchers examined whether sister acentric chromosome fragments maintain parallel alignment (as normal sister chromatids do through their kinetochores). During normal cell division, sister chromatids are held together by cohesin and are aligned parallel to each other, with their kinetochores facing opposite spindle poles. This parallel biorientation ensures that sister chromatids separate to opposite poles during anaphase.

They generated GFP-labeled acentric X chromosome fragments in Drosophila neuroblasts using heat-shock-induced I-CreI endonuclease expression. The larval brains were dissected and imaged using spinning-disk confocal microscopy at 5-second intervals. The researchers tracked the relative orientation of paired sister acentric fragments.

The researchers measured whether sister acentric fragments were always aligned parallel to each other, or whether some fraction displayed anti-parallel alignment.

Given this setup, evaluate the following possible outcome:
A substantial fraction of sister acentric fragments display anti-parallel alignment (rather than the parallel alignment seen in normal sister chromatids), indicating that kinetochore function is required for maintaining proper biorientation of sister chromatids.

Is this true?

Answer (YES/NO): NO